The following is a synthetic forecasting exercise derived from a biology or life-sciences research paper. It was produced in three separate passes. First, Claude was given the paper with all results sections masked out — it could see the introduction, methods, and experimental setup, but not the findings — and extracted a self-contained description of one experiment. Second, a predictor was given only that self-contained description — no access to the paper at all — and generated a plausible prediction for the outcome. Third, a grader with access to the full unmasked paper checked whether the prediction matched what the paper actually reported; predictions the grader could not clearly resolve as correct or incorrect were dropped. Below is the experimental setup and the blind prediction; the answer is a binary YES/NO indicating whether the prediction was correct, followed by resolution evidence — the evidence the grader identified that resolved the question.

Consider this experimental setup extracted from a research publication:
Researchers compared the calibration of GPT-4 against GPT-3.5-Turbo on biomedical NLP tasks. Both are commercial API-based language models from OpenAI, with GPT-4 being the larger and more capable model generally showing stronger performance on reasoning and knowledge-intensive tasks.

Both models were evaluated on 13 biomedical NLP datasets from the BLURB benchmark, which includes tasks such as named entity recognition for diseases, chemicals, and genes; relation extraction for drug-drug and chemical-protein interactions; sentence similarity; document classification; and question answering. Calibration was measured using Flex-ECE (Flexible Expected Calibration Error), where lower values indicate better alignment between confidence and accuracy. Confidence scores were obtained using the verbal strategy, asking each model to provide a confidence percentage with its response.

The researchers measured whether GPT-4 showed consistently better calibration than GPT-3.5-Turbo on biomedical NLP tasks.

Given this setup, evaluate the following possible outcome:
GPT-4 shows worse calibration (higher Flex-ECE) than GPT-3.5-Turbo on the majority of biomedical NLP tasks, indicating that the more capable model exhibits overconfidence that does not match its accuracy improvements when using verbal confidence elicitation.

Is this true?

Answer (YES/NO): NO